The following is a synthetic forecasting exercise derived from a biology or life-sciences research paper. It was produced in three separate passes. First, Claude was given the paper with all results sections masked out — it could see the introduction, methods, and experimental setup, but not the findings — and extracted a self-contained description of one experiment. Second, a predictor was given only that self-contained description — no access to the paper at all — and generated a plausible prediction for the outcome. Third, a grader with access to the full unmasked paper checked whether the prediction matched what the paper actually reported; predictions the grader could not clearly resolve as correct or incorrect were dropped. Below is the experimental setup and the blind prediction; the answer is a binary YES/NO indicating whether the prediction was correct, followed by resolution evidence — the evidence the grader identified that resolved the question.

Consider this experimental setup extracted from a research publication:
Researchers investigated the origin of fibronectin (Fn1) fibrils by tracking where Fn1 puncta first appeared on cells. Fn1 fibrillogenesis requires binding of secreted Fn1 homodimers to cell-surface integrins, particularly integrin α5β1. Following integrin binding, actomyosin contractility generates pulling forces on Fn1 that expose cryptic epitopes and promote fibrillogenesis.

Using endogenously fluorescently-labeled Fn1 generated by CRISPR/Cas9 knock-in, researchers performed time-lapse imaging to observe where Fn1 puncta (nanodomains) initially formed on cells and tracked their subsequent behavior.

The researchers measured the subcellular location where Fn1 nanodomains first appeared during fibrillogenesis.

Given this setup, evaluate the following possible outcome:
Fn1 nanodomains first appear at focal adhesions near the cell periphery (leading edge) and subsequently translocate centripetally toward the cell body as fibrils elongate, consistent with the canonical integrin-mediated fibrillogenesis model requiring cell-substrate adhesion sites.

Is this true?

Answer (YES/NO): YES